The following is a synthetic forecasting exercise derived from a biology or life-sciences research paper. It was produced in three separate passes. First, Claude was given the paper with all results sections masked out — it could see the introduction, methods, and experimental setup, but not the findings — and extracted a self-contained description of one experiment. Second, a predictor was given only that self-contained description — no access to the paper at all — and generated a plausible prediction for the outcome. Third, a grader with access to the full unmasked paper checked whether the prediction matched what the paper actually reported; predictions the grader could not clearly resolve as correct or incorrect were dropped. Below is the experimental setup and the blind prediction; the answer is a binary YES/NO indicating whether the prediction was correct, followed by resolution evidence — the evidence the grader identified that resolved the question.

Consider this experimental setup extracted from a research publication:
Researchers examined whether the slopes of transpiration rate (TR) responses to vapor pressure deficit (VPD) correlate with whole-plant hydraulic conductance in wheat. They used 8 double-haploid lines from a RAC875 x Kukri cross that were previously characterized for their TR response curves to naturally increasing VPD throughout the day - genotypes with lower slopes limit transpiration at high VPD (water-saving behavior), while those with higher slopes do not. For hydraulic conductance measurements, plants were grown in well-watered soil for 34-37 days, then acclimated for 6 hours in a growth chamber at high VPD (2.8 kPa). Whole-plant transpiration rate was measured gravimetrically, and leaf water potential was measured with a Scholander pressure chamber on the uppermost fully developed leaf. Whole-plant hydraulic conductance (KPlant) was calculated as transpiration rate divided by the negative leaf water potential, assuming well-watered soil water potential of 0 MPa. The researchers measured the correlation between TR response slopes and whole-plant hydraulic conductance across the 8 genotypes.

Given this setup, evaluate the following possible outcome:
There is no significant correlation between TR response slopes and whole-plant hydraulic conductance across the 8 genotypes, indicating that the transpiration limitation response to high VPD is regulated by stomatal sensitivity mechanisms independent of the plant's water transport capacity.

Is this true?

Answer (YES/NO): NO